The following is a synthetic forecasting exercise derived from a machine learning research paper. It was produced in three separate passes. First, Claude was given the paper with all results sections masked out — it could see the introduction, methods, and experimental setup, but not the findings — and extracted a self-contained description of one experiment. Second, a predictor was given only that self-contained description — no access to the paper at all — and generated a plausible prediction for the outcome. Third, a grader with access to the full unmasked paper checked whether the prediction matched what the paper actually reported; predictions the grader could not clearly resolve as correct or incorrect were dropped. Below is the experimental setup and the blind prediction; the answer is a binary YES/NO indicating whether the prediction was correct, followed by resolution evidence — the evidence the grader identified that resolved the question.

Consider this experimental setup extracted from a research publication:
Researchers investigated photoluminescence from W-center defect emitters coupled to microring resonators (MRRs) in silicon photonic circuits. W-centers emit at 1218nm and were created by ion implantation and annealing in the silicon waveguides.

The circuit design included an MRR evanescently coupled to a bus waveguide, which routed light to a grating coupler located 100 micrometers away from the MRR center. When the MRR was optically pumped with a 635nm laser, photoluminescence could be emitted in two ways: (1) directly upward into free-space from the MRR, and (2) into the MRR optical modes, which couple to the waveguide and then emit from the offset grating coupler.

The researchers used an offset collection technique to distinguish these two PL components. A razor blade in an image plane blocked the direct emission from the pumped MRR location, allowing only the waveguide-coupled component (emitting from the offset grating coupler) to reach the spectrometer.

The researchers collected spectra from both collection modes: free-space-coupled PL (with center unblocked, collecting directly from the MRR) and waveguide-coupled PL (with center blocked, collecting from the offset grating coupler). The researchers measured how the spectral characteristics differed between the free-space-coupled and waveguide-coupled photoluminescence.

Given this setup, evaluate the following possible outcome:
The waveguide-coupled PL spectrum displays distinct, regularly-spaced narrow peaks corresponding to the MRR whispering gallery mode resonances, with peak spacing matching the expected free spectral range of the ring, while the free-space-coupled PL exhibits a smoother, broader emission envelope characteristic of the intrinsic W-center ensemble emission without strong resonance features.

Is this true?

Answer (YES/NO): YES